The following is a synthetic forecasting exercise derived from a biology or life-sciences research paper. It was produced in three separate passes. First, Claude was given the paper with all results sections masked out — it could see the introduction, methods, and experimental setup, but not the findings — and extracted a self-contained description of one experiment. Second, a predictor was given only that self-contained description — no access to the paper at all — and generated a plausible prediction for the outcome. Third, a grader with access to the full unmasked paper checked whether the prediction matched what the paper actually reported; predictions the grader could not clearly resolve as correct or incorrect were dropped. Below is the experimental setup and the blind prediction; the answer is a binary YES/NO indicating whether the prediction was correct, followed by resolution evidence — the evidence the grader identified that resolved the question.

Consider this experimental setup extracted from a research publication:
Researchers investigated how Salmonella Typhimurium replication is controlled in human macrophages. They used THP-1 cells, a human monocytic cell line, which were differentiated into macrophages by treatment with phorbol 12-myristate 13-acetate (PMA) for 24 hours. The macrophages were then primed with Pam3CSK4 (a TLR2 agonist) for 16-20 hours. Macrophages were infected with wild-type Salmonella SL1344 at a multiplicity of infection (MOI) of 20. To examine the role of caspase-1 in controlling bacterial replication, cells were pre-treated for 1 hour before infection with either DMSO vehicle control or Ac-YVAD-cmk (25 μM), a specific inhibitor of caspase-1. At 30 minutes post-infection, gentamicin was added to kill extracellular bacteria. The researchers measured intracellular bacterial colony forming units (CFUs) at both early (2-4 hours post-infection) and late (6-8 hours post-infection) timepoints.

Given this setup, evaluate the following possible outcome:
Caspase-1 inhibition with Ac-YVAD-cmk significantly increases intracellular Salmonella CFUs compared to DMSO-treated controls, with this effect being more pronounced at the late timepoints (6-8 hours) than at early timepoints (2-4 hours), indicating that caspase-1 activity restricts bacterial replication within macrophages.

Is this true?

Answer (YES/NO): YES